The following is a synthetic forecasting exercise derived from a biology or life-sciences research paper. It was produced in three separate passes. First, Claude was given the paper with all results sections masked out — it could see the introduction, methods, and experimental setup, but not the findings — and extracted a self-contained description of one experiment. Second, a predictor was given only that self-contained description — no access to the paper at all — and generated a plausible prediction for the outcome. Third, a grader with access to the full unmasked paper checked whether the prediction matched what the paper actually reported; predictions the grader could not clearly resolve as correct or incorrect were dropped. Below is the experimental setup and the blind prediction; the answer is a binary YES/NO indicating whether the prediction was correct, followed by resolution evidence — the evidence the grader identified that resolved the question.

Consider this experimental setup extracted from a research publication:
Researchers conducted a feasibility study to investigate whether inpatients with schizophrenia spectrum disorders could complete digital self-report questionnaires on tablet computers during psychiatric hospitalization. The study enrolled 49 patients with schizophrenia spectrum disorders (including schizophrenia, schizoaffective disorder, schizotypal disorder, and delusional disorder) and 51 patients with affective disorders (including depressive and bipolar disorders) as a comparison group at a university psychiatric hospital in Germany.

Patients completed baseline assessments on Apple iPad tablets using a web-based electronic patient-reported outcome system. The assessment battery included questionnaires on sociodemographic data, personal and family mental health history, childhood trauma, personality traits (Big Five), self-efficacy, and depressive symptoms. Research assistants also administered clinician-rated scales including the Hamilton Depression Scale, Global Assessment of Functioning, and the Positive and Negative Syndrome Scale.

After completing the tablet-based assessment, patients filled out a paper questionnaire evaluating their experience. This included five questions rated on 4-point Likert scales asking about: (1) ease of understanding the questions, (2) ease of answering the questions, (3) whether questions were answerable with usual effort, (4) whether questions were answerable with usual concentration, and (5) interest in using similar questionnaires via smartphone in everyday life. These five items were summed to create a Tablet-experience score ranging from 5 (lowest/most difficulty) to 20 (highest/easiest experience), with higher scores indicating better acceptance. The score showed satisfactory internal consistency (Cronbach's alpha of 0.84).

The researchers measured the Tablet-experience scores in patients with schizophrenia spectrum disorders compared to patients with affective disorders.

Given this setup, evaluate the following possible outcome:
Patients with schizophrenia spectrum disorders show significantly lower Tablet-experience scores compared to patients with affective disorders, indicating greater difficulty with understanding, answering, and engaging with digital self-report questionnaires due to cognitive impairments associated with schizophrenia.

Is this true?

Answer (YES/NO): NO